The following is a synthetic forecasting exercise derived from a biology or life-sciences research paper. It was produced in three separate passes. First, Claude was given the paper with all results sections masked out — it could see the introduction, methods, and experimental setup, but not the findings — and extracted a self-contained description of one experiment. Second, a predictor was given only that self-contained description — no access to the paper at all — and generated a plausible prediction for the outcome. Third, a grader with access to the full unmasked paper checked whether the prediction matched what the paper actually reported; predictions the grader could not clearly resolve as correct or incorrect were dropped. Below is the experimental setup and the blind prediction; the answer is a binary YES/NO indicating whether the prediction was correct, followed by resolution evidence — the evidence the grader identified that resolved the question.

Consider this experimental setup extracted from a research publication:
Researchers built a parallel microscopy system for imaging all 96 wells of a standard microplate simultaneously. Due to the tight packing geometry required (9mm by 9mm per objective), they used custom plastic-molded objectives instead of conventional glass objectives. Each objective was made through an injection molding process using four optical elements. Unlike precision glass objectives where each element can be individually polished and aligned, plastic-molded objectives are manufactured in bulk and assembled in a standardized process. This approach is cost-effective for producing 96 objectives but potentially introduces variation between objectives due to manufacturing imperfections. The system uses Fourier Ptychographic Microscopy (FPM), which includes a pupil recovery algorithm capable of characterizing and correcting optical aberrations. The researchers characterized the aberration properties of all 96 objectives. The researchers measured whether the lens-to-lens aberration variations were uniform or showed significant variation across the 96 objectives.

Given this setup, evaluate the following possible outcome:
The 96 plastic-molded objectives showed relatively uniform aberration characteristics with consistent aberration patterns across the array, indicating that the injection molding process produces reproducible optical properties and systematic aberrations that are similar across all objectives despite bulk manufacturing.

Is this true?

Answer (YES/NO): NO